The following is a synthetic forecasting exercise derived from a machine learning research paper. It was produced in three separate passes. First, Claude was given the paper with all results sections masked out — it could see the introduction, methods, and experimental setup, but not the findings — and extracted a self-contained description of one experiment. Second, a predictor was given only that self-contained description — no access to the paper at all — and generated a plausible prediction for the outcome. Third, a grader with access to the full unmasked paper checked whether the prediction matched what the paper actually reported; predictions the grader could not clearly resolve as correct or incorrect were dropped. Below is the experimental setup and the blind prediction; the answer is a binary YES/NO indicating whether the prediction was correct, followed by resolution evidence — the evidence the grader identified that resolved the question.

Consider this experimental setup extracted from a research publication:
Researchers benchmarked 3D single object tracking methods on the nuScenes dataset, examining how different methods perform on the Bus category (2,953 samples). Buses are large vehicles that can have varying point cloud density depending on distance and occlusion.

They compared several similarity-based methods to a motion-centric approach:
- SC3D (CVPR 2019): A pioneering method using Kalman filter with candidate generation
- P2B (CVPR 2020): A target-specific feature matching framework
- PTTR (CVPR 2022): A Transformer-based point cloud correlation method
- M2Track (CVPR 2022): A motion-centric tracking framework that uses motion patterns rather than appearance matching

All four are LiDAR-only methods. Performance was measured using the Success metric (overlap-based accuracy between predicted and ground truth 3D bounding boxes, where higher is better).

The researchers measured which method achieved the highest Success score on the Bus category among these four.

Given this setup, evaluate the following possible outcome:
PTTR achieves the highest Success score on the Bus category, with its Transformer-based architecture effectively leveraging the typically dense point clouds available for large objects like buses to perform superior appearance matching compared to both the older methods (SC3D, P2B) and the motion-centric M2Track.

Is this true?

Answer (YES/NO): NO